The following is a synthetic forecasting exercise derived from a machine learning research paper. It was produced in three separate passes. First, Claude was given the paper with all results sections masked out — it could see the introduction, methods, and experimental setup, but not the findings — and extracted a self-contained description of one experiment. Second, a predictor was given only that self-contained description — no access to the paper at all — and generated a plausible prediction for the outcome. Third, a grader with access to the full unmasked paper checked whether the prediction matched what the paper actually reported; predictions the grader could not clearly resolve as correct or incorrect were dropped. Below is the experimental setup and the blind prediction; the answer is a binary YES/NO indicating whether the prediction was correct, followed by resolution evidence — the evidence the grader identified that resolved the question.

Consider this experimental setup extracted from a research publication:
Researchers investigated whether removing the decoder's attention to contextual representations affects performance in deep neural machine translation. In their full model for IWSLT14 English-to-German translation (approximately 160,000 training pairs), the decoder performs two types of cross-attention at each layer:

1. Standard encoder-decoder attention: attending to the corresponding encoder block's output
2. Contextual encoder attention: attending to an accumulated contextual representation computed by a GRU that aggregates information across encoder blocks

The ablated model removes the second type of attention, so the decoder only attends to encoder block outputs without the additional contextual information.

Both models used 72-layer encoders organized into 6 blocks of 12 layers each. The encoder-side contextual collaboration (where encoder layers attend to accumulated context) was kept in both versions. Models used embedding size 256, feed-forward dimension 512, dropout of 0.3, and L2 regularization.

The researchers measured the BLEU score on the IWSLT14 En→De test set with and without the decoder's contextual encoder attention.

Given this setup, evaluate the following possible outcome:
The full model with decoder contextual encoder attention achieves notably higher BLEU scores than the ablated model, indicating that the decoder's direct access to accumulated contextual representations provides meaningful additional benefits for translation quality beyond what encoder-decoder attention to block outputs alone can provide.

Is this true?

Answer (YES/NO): YES